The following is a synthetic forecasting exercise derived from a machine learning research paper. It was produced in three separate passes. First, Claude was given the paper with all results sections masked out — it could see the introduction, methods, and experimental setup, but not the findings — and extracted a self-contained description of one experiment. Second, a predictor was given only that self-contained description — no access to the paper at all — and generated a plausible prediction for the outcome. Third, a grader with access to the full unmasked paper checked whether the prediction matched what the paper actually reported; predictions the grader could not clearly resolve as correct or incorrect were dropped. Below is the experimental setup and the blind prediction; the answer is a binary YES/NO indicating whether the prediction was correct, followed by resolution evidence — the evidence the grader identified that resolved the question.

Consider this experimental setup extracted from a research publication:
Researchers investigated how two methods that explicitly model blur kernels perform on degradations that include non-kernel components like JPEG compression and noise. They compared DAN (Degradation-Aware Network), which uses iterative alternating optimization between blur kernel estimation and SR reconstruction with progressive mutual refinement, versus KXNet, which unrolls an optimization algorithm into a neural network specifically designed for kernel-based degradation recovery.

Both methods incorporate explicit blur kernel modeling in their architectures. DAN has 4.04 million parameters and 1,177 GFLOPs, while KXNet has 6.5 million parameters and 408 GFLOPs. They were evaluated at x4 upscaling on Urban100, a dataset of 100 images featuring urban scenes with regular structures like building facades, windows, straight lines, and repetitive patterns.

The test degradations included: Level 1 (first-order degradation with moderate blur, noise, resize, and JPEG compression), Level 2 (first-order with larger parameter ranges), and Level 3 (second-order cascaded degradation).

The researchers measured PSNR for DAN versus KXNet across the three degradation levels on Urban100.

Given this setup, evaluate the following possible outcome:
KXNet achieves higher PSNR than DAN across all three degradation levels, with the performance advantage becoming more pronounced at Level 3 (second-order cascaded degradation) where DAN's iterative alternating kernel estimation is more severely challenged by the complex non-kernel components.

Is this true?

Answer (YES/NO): NO